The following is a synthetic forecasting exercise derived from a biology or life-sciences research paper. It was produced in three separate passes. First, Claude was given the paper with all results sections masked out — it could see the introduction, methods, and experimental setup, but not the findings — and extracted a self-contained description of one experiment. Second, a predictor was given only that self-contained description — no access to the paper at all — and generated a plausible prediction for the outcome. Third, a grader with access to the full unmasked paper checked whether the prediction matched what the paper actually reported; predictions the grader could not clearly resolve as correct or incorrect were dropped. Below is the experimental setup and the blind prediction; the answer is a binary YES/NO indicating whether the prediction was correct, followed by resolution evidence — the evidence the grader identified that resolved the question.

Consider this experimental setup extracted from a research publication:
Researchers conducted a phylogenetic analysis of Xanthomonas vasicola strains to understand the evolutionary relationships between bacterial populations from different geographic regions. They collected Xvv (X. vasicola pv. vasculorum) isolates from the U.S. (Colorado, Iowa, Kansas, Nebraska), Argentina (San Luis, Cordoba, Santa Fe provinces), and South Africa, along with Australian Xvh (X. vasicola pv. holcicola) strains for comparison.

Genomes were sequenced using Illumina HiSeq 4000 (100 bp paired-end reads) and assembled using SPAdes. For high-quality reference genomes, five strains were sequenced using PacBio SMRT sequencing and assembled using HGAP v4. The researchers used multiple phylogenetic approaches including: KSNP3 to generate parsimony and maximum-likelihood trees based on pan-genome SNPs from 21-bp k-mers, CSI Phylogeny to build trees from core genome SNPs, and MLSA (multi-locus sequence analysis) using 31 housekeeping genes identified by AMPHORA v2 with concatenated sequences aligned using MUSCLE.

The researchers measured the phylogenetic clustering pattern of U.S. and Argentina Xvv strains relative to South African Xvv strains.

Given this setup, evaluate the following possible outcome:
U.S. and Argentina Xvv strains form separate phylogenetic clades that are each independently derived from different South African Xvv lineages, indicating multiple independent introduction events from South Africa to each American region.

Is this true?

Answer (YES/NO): NO